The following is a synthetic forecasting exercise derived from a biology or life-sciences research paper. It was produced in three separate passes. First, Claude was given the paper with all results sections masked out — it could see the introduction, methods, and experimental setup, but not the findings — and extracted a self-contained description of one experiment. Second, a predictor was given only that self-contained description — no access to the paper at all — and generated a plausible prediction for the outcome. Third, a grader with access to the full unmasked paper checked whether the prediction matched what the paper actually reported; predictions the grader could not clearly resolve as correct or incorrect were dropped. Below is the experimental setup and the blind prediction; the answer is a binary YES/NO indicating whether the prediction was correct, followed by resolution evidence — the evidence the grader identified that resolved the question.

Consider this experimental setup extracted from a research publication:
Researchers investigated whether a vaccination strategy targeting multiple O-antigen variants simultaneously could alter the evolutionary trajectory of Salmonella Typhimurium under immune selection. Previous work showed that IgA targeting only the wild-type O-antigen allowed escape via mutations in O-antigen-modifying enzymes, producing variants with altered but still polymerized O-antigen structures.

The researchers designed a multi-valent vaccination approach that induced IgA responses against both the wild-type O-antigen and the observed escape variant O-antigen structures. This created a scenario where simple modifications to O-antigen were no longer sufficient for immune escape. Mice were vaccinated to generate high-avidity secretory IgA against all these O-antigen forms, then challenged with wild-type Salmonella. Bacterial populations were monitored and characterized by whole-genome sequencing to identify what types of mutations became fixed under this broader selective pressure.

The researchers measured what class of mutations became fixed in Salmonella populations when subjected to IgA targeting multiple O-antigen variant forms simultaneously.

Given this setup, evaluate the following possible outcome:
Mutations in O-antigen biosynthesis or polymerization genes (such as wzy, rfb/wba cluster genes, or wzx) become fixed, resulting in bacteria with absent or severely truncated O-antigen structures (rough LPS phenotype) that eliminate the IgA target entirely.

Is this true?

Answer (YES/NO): YES